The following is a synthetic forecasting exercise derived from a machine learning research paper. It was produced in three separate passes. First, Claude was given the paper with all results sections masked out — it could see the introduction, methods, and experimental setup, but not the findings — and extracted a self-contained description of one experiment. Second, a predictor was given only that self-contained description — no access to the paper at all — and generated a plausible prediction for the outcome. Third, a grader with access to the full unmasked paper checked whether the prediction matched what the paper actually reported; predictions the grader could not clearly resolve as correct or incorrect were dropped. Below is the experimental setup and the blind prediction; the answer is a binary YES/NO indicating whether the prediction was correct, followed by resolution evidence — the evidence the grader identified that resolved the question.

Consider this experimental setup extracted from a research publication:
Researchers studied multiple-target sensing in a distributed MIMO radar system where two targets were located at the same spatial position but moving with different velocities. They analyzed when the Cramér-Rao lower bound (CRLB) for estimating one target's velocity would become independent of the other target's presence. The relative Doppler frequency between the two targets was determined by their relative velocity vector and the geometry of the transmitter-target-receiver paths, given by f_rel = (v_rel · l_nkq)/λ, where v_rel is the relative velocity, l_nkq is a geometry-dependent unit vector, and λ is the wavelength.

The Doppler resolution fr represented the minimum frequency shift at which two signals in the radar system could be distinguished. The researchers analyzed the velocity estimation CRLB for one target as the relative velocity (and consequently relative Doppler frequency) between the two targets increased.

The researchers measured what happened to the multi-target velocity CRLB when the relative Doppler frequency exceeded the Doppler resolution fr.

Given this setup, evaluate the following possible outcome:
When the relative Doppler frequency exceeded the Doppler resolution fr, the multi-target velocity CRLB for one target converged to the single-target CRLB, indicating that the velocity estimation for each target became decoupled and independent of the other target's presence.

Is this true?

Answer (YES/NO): YES